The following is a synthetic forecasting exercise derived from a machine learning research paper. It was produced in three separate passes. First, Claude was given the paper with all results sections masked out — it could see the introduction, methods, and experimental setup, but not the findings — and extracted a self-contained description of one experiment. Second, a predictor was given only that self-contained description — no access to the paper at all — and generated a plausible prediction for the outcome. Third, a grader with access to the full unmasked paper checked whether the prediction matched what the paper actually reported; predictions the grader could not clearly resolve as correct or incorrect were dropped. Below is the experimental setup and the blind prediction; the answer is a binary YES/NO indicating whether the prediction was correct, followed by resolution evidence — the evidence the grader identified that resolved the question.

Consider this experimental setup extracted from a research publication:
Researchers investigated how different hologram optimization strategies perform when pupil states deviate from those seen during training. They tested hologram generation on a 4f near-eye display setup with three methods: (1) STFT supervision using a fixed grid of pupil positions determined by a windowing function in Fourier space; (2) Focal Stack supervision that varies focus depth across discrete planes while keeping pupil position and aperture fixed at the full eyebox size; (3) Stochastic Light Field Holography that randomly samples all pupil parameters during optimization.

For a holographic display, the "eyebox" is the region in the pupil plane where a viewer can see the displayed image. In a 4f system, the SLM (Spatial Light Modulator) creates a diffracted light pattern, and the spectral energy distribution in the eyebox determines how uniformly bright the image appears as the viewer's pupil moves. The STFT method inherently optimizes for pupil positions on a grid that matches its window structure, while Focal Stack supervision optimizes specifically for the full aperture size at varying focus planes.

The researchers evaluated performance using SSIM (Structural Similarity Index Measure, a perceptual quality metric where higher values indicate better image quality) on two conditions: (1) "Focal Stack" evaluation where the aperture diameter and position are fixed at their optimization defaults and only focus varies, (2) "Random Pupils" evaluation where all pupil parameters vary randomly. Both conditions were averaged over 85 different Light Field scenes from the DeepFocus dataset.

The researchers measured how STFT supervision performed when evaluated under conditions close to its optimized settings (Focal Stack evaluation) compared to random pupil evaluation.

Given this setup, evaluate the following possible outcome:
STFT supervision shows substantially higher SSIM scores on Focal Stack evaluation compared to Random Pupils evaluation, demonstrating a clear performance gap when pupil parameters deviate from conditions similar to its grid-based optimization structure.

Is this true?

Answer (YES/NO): YES